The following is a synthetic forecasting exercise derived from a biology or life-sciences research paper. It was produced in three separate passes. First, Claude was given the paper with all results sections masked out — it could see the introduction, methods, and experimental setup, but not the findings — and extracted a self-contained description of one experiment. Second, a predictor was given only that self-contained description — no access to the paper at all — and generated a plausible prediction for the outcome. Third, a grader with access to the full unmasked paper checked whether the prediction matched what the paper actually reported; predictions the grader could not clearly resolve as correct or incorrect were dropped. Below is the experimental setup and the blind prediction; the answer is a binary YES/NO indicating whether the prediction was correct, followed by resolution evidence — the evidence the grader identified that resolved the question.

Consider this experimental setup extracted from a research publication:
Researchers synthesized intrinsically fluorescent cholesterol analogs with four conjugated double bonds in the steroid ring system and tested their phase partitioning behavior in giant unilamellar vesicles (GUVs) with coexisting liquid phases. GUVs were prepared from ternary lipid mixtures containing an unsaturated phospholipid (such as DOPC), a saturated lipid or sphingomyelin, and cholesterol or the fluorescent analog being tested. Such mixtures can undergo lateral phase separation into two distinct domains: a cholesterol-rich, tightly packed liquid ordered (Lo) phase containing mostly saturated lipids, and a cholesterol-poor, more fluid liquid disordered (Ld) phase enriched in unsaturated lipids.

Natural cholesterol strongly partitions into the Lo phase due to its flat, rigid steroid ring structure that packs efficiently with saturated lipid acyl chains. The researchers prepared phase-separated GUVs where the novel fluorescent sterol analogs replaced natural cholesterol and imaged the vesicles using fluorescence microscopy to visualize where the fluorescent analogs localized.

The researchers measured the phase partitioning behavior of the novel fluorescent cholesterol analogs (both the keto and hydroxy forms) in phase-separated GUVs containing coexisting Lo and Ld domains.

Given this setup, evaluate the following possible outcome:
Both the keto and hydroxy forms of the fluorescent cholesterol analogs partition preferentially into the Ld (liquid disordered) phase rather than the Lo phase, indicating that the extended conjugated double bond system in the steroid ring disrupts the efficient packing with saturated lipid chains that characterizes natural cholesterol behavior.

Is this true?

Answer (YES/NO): NO